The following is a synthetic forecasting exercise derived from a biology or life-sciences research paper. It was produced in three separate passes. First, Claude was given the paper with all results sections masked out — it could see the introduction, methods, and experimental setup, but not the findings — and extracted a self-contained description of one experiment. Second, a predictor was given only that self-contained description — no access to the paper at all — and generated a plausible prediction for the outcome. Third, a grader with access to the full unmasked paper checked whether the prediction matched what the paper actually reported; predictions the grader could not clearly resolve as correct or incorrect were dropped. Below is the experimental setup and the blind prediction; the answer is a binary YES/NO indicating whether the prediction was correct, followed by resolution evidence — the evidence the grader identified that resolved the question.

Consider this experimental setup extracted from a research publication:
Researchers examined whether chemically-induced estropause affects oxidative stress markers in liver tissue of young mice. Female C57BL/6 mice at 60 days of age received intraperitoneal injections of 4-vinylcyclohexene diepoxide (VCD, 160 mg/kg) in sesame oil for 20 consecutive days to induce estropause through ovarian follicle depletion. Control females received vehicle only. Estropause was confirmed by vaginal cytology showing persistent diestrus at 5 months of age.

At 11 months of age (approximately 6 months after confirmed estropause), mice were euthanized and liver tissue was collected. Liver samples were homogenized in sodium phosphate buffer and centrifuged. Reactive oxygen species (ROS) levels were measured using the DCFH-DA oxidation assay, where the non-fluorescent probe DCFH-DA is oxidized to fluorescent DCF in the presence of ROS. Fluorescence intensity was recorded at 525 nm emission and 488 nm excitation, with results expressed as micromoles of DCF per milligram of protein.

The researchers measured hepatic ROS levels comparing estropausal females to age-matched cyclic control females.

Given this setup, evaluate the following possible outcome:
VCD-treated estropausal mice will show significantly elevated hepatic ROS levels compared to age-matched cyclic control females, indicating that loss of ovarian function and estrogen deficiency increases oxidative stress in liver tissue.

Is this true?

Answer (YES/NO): NO